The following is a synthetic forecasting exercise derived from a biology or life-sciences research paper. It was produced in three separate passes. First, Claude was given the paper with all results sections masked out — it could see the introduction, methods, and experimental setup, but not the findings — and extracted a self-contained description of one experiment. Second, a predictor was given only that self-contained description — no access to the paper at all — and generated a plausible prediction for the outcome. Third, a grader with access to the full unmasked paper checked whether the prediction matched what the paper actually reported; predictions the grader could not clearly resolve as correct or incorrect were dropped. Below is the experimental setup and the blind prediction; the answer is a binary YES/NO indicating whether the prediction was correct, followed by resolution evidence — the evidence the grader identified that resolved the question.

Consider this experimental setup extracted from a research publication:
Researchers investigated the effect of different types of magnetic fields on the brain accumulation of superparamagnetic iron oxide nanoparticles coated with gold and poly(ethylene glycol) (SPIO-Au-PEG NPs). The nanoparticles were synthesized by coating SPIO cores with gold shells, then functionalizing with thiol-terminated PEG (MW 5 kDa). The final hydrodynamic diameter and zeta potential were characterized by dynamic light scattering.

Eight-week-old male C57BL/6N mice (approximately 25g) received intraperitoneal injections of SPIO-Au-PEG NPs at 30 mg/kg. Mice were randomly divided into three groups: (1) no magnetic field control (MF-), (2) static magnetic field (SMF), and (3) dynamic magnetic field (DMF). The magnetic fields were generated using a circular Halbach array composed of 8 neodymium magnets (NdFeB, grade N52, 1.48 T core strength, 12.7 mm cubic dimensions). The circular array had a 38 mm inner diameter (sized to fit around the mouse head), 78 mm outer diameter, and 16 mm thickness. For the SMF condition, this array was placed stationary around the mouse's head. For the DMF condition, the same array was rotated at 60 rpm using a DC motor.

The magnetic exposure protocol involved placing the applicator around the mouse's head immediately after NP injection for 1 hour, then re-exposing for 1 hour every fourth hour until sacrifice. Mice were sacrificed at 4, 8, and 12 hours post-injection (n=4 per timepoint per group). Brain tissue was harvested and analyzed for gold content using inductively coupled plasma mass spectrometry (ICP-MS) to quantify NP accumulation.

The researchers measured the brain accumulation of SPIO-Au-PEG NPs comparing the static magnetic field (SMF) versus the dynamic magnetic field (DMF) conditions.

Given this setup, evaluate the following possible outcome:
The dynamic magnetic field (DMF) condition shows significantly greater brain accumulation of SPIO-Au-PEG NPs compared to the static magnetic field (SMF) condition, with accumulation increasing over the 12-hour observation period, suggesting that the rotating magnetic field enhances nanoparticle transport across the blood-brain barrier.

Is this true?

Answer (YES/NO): NO